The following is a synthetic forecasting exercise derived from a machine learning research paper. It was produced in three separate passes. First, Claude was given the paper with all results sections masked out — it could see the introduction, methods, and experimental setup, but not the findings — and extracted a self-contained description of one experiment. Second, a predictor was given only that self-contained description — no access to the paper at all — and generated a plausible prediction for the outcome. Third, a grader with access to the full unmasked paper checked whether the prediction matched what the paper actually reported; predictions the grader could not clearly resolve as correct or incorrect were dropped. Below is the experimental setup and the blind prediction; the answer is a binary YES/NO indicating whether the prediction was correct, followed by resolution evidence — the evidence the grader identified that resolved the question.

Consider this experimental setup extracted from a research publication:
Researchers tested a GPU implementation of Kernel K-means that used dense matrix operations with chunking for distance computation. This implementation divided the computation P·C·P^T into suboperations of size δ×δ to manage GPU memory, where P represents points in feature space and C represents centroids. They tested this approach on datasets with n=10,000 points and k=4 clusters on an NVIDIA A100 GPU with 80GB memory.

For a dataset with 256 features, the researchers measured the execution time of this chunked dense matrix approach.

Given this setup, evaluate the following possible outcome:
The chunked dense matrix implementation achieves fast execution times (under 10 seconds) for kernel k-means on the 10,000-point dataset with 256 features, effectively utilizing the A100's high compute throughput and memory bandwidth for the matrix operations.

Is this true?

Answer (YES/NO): NO